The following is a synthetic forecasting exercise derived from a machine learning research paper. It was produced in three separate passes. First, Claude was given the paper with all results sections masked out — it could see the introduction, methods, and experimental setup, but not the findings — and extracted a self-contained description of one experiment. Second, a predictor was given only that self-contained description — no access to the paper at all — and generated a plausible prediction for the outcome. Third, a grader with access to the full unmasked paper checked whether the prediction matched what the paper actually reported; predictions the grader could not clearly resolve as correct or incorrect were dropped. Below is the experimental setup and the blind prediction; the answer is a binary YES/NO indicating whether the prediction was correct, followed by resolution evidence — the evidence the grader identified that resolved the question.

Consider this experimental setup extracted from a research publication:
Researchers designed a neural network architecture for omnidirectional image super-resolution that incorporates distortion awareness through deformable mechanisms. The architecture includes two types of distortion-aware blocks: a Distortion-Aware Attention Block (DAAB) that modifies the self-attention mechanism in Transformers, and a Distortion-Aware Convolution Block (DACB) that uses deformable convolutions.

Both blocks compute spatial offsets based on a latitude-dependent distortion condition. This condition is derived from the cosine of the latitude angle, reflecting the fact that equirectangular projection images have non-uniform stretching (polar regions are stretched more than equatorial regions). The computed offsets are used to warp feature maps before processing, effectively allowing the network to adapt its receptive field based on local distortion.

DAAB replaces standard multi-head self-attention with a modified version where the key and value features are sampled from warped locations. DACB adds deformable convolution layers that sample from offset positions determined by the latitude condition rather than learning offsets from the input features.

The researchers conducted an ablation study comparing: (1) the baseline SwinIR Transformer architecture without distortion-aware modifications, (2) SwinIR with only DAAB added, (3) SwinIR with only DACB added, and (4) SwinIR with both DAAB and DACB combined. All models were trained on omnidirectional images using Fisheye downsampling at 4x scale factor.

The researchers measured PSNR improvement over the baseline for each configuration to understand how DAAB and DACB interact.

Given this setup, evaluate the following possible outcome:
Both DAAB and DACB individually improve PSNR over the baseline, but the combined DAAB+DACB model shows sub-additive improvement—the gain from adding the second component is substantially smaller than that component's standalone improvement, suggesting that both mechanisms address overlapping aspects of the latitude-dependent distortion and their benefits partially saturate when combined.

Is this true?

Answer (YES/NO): NO